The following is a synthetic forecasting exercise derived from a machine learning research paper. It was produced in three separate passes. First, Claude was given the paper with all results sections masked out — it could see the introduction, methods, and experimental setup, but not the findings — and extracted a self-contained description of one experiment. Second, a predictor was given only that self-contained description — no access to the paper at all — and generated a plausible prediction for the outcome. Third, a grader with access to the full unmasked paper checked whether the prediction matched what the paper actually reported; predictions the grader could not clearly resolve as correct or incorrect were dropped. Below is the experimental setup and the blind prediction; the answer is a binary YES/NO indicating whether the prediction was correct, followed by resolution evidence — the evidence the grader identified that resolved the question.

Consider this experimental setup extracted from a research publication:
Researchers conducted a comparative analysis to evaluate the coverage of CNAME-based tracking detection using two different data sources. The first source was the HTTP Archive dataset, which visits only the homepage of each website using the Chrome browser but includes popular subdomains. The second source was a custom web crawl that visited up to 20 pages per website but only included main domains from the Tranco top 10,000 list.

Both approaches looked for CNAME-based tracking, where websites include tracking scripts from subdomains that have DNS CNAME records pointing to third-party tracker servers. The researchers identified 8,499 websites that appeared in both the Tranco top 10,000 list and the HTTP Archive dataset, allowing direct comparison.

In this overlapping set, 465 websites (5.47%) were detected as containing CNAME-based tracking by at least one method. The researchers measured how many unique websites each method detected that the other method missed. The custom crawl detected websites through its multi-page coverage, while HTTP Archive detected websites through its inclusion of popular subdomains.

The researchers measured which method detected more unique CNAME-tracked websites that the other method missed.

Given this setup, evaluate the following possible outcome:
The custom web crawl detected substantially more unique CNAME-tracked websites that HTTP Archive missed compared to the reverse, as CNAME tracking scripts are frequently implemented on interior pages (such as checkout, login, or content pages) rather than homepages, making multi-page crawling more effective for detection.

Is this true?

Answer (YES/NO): NO